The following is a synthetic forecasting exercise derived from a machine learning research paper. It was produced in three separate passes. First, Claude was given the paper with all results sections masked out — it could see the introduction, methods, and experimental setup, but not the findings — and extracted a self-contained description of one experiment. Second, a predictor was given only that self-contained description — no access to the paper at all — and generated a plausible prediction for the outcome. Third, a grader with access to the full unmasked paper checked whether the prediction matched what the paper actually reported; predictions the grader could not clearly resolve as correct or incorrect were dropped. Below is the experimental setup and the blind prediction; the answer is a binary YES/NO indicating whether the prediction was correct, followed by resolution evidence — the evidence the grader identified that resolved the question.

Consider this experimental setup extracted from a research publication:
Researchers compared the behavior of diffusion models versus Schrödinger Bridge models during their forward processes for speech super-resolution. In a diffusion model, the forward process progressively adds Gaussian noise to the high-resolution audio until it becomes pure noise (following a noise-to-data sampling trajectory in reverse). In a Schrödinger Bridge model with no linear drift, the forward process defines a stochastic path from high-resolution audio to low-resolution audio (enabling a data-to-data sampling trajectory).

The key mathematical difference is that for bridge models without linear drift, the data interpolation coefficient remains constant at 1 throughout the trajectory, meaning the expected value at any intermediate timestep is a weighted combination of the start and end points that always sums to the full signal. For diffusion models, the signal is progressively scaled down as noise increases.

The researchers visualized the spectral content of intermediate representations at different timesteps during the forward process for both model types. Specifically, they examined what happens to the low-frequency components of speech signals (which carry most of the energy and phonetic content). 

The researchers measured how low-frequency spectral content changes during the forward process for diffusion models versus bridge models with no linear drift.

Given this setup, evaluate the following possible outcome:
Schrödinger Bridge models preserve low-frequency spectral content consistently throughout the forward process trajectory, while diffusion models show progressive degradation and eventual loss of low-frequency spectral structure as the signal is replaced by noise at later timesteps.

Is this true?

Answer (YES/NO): YES